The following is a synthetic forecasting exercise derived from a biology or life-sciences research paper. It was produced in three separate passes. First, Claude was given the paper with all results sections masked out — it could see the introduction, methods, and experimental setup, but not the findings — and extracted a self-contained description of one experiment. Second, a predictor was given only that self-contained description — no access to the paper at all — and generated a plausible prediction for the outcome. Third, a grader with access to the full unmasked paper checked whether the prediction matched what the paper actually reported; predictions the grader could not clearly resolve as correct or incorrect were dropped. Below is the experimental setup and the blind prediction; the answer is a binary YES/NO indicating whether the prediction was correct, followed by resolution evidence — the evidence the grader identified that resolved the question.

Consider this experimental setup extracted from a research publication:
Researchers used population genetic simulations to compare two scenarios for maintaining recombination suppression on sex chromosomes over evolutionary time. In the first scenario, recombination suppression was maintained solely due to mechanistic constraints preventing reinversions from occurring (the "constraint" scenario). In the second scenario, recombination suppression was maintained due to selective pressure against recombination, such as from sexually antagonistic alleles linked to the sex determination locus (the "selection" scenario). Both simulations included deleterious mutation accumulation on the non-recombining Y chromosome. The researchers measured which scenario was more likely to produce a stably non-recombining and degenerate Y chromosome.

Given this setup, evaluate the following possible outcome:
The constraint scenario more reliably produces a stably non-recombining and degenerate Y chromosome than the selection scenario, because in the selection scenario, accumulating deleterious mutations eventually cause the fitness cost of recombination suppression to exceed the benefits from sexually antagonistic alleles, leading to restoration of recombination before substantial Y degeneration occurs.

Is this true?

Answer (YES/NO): NO